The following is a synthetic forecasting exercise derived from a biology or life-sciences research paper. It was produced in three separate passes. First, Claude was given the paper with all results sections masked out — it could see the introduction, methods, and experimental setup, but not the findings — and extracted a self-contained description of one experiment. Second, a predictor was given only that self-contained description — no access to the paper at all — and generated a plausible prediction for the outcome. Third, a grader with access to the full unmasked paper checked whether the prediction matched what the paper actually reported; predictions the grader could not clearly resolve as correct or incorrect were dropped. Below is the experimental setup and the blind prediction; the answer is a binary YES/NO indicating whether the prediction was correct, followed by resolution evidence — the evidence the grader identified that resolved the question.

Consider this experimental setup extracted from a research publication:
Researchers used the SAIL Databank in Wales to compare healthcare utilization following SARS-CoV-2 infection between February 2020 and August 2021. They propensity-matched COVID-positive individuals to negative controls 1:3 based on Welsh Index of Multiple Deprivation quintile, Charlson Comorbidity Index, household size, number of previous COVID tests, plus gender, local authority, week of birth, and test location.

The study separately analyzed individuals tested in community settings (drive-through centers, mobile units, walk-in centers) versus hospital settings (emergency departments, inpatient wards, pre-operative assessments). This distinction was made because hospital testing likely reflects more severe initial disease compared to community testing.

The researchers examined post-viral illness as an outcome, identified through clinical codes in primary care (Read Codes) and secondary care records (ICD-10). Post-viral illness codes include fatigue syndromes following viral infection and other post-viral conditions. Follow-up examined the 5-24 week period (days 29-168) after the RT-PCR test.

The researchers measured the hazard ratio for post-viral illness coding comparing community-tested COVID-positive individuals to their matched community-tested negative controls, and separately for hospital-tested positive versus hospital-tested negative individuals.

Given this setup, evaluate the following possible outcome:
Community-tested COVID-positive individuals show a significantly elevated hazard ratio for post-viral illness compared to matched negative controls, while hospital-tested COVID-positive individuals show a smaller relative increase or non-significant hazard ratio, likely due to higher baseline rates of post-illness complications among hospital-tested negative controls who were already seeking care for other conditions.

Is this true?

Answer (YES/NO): YES